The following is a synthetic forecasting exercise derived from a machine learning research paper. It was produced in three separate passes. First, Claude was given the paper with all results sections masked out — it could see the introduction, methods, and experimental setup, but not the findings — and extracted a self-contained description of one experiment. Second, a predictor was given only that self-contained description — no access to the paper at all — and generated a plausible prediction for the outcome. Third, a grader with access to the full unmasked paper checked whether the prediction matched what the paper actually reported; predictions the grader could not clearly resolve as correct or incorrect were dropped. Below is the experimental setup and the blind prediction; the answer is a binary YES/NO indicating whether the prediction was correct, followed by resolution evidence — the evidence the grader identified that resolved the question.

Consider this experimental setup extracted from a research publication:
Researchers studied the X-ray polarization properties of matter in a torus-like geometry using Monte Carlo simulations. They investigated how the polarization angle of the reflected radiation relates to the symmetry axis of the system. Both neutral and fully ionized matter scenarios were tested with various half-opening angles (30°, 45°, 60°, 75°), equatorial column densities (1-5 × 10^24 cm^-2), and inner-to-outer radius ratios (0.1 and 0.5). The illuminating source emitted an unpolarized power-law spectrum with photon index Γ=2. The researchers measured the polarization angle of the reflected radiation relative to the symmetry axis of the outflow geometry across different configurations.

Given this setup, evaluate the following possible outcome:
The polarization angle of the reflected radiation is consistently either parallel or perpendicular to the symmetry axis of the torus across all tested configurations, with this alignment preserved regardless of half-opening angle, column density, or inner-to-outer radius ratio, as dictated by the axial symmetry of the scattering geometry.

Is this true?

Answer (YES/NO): YES